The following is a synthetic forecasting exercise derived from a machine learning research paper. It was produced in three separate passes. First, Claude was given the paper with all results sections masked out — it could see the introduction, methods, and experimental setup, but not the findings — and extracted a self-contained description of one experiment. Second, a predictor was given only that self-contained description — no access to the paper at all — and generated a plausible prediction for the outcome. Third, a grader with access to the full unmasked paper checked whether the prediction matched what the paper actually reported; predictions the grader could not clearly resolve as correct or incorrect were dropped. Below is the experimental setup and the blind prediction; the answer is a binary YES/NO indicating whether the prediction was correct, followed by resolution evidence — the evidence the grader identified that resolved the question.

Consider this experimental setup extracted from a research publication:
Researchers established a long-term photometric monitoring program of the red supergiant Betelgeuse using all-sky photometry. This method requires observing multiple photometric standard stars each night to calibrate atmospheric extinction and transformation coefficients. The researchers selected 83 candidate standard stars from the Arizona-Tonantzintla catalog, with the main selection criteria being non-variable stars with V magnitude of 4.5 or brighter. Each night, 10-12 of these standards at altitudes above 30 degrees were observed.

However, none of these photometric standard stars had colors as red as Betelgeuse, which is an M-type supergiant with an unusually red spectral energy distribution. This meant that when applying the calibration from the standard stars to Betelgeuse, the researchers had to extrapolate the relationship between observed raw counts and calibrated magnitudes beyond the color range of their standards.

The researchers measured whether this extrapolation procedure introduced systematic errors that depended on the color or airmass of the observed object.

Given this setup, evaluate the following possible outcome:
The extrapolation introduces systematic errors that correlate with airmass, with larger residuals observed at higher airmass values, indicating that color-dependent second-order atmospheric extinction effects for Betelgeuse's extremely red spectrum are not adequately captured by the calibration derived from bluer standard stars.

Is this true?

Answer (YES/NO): NO